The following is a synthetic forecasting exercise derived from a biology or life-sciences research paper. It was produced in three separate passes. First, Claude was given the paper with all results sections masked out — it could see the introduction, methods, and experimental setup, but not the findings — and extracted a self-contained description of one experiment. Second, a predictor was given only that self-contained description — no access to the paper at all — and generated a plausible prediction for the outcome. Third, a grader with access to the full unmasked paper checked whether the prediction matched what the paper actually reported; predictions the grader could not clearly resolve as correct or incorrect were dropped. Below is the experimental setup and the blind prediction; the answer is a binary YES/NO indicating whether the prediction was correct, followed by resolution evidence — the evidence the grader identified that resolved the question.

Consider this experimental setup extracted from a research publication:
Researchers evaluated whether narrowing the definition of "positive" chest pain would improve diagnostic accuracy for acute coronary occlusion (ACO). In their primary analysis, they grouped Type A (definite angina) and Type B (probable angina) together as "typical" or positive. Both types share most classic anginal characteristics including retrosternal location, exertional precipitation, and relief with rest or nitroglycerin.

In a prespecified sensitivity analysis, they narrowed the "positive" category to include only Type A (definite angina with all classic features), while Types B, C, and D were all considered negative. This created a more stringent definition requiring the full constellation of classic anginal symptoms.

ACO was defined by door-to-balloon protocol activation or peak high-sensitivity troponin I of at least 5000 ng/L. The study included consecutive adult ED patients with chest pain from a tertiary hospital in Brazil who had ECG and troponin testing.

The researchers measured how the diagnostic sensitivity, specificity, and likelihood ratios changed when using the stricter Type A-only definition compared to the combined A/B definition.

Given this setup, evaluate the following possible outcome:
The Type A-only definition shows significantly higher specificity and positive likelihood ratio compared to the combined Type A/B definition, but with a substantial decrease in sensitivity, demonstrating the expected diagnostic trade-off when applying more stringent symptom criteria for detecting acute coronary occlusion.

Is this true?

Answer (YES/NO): YES